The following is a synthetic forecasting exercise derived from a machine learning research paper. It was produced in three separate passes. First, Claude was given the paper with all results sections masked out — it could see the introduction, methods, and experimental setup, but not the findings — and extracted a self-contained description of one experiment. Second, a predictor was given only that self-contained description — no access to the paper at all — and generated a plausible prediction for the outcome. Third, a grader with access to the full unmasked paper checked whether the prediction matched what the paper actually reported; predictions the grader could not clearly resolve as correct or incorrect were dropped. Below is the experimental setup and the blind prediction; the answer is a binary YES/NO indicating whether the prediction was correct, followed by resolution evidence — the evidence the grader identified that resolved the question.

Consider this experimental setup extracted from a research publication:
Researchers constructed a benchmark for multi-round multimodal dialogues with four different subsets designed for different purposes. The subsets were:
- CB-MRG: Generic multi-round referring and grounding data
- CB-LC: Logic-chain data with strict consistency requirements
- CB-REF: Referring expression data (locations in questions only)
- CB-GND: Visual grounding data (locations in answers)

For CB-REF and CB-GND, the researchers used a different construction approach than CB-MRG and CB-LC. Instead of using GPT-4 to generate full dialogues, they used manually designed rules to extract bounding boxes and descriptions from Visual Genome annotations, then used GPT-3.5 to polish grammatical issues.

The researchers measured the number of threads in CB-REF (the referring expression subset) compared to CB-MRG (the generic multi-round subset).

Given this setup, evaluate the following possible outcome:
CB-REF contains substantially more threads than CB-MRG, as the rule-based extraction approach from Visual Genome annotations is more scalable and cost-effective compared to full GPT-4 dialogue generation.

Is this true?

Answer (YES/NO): YES